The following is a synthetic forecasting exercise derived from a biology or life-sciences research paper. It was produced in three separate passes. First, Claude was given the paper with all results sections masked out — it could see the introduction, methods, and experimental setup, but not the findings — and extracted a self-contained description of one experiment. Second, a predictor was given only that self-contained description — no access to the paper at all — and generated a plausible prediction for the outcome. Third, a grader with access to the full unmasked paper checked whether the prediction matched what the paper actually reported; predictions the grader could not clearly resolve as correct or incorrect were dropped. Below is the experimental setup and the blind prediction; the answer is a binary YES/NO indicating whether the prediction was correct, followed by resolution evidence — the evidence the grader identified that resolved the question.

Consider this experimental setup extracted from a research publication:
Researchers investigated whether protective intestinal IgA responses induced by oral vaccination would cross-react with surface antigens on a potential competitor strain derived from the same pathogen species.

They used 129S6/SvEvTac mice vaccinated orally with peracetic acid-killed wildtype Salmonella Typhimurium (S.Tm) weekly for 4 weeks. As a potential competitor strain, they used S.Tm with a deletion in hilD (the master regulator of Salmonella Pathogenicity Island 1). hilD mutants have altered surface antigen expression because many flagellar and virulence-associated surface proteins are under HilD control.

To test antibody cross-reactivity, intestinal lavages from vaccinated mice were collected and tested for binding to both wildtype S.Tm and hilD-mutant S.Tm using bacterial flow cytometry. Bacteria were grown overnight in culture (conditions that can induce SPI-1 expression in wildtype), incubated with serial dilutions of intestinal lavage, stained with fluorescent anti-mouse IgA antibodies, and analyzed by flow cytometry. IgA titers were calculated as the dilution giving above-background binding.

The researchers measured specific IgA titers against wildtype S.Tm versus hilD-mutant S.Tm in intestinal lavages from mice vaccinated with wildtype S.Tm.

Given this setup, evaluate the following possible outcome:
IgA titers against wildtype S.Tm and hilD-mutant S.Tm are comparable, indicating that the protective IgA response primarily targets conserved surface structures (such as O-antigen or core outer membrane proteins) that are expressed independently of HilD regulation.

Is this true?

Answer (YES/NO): NO